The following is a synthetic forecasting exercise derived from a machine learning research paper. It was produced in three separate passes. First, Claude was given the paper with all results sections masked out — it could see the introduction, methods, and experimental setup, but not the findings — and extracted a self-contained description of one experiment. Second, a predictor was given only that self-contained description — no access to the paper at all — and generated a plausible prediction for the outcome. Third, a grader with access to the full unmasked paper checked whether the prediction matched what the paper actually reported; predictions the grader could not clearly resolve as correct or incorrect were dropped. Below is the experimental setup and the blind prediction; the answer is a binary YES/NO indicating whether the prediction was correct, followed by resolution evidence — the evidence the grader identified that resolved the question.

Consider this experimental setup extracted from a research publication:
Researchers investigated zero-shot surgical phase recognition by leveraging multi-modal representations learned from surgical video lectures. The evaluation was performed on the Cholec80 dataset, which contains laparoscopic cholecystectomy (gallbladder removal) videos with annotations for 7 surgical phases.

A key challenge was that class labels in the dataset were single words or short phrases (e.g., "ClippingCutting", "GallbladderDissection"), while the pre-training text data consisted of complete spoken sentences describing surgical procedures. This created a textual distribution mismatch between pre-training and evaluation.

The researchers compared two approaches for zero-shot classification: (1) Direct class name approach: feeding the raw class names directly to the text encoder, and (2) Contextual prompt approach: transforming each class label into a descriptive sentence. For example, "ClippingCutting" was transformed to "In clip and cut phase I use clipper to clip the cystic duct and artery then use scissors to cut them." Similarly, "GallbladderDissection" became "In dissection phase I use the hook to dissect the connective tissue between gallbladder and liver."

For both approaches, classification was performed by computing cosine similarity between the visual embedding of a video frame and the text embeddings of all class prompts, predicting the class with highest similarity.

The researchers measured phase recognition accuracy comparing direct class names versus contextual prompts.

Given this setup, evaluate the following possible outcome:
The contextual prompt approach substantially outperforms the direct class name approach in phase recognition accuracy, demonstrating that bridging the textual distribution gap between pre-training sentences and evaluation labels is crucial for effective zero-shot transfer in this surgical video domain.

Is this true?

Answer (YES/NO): YES